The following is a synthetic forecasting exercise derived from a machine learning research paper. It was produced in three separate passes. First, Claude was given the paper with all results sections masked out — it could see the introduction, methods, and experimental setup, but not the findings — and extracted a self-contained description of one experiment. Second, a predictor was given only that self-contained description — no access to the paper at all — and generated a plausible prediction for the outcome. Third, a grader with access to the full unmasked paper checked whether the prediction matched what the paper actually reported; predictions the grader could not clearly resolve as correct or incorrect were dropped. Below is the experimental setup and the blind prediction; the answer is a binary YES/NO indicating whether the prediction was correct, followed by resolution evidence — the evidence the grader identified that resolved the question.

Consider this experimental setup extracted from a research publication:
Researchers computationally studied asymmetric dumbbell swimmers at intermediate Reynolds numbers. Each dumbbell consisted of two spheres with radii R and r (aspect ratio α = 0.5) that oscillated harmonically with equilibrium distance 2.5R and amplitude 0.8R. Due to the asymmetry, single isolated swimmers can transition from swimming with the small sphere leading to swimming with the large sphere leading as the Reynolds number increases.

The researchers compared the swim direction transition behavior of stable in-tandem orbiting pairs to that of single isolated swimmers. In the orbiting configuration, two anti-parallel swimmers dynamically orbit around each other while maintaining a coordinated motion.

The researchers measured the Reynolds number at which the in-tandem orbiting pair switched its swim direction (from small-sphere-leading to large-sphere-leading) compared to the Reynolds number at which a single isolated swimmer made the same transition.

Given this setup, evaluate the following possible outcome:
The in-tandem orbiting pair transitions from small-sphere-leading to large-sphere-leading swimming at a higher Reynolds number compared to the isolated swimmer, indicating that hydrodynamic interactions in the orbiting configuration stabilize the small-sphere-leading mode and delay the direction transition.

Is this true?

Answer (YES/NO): NO